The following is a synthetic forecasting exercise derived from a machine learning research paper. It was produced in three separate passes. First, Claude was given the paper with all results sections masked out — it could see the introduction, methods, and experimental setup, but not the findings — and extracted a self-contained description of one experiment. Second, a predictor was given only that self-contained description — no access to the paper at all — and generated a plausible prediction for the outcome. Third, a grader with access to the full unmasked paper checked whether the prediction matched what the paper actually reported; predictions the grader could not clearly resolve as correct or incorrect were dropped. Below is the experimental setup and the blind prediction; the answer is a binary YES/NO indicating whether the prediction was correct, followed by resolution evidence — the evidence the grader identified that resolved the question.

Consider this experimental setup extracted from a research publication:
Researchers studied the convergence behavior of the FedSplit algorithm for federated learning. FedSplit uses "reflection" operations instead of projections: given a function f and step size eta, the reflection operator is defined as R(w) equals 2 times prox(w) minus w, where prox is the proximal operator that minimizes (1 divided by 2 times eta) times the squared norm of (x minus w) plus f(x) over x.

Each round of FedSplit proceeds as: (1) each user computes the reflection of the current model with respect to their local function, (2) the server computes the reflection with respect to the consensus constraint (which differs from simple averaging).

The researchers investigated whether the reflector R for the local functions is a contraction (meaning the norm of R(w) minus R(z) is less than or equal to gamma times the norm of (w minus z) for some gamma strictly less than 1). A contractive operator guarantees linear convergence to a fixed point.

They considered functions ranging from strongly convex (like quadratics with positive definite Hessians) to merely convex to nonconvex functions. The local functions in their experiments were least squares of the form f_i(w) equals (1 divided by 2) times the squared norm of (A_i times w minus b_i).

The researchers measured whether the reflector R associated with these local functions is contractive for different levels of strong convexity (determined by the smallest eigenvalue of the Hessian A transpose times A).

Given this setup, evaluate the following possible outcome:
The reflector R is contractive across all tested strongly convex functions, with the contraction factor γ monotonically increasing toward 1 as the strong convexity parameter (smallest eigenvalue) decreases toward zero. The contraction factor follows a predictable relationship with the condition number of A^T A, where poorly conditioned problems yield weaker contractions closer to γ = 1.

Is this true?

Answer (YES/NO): NO